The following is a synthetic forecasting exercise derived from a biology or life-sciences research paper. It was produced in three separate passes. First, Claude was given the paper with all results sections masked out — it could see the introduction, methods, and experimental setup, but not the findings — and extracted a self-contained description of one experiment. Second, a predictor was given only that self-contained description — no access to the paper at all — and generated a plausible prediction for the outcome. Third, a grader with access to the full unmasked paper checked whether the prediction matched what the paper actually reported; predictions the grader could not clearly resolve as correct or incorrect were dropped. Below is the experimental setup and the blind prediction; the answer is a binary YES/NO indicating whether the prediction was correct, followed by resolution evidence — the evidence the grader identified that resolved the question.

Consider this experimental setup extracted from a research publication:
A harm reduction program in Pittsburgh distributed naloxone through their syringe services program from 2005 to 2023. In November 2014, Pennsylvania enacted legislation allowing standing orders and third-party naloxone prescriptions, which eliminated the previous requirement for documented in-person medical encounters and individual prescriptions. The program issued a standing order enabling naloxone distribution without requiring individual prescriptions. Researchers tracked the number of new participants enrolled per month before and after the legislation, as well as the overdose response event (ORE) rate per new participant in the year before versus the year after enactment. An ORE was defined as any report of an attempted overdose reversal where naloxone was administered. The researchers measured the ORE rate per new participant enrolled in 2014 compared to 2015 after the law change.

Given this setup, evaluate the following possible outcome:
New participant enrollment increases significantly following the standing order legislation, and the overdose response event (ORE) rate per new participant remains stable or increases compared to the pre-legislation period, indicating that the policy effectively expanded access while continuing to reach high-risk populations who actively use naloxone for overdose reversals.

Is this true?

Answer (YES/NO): NO